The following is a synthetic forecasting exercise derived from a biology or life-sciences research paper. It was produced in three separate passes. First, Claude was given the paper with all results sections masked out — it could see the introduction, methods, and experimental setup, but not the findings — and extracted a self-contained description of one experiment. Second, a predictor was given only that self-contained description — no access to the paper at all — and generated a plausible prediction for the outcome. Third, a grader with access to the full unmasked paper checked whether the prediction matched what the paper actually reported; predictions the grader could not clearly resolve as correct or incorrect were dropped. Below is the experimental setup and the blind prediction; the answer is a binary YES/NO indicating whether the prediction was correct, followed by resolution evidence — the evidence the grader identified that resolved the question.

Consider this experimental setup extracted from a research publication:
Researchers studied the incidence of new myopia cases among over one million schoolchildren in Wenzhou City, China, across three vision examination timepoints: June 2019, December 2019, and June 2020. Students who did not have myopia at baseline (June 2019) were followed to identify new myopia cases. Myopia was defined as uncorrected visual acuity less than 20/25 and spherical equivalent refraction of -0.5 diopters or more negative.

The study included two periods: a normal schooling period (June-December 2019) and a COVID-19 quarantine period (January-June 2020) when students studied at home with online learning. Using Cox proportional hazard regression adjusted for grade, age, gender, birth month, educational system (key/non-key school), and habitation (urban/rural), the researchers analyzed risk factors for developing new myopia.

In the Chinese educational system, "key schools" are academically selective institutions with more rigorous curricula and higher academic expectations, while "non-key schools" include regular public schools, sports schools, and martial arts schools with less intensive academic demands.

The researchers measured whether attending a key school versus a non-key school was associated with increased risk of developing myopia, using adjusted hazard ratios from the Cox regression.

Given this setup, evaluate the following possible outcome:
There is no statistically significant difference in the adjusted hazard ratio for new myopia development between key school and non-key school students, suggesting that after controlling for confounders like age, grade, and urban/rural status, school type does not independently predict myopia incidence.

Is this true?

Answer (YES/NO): NO